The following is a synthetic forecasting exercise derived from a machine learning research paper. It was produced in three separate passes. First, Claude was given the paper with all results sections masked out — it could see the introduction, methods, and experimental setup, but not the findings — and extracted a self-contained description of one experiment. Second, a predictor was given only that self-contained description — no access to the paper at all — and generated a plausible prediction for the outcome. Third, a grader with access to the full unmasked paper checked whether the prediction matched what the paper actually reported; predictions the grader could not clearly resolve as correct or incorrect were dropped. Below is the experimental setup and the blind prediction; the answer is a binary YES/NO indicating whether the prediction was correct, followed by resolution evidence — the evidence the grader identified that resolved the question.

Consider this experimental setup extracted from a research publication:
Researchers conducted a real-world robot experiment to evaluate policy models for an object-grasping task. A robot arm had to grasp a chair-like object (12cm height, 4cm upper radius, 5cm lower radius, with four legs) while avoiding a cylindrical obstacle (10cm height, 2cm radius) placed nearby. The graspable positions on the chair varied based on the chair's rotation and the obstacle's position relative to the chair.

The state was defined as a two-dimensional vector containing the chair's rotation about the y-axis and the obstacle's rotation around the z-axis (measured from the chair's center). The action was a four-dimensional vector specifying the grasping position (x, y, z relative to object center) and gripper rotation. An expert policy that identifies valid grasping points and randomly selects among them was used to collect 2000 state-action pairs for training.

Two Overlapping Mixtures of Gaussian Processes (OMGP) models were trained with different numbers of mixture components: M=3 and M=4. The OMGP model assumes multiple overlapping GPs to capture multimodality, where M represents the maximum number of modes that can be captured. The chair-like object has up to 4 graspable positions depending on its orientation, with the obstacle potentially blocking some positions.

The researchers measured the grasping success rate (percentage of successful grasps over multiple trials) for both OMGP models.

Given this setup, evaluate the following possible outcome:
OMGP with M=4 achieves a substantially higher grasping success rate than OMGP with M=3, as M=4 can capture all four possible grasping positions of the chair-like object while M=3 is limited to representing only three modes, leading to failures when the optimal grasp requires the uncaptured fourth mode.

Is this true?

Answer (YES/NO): YES